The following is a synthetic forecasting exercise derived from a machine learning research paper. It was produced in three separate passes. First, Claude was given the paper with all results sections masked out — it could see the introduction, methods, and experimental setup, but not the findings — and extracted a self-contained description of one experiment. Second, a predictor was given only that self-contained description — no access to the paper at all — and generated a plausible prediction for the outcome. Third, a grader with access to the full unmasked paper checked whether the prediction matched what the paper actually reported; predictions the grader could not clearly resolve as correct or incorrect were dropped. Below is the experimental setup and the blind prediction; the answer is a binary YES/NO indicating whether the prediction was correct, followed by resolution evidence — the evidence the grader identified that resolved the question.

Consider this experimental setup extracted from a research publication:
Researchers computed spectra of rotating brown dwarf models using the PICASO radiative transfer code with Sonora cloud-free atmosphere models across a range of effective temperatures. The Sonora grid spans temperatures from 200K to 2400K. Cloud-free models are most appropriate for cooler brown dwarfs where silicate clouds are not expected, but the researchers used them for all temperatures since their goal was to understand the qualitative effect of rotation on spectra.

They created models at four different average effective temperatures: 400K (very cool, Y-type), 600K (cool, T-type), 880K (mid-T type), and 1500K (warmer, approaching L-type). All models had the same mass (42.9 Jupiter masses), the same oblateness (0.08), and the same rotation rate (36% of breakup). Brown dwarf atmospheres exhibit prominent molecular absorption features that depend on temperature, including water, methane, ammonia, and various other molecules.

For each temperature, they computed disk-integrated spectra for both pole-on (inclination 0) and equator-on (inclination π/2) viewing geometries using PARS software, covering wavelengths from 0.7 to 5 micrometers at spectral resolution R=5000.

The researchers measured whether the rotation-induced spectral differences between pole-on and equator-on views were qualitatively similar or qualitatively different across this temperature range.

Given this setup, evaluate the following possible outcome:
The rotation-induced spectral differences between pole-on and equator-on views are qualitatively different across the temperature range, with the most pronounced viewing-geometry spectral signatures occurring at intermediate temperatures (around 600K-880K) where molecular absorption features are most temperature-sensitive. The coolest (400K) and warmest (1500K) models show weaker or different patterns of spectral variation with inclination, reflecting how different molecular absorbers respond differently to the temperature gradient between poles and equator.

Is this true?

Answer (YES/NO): NO